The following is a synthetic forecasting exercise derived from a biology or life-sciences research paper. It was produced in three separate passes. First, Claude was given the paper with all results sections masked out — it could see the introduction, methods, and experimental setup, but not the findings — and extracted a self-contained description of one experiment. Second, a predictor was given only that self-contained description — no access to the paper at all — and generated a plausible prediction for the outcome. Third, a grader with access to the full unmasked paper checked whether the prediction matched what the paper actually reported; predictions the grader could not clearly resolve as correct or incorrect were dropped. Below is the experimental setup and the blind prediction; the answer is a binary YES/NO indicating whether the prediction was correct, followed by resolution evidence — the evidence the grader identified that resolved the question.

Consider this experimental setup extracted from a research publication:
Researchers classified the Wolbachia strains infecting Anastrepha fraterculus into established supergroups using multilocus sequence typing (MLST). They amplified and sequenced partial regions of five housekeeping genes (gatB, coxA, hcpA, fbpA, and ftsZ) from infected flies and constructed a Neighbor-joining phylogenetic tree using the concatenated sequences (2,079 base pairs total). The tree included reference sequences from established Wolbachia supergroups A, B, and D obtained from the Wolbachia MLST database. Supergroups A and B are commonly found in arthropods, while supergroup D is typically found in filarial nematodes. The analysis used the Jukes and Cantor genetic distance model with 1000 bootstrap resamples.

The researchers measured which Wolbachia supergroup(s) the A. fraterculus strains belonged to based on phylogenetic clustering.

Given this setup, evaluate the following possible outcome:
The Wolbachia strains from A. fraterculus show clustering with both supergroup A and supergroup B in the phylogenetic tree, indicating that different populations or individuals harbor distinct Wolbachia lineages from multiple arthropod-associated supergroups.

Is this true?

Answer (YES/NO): NO